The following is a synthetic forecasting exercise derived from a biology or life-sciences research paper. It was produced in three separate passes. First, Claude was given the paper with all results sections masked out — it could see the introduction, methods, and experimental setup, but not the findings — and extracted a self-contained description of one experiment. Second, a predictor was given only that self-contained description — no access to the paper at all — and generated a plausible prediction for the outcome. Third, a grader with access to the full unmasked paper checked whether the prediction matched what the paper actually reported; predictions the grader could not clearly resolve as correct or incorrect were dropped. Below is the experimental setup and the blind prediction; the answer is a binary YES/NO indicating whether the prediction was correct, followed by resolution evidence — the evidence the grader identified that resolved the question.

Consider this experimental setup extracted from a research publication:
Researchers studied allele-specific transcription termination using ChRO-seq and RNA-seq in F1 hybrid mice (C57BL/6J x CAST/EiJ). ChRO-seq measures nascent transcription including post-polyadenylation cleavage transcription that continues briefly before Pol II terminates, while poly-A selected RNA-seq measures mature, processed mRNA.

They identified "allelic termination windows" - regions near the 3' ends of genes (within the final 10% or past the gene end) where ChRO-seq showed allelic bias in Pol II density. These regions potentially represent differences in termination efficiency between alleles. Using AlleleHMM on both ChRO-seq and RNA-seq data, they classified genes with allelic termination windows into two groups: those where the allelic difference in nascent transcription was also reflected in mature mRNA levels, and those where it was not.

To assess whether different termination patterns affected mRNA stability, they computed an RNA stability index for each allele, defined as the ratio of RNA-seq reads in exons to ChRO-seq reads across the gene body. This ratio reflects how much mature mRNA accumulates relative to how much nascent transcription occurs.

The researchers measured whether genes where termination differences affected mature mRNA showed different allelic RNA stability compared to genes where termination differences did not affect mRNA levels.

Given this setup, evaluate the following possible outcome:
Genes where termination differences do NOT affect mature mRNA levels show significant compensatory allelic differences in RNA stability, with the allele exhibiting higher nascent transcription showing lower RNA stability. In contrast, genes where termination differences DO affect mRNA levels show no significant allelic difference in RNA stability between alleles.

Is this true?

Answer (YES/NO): NO